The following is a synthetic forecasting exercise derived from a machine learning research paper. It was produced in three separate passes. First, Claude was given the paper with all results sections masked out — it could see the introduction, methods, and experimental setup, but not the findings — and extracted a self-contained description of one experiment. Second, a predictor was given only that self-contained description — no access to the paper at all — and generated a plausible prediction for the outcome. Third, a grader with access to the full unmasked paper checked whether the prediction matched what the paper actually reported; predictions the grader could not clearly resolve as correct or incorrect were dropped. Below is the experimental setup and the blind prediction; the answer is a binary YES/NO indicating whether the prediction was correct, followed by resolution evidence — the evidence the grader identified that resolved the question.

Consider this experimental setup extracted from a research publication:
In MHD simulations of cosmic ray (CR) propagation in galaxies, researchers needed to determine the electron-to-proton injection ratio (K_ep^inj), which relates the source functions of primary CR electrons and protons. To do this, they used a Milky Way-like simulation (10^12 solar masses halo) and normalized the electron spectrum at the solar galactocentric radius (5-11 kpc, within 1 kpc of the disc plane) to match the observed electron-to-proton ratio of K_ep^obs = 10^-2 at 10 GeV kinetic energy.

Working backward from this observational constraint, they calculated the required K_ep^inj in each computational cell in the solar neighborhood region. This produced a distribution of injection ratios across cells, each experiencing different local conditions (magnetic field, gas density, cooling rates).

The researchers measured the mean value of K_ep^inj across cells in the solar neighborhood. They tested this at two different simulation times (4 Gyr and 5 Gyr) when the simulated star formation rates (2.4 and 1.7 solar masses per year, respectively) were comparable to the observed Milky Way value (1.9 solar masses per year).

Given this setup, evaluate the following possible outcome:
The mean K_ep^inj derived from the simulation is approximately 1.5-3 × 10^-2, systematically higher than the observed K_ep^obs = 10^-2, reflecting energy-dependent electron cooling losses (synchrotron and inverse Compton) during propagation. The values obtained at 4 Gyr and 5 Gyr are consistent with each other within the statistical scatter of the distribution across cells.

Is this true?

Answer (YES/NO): YES